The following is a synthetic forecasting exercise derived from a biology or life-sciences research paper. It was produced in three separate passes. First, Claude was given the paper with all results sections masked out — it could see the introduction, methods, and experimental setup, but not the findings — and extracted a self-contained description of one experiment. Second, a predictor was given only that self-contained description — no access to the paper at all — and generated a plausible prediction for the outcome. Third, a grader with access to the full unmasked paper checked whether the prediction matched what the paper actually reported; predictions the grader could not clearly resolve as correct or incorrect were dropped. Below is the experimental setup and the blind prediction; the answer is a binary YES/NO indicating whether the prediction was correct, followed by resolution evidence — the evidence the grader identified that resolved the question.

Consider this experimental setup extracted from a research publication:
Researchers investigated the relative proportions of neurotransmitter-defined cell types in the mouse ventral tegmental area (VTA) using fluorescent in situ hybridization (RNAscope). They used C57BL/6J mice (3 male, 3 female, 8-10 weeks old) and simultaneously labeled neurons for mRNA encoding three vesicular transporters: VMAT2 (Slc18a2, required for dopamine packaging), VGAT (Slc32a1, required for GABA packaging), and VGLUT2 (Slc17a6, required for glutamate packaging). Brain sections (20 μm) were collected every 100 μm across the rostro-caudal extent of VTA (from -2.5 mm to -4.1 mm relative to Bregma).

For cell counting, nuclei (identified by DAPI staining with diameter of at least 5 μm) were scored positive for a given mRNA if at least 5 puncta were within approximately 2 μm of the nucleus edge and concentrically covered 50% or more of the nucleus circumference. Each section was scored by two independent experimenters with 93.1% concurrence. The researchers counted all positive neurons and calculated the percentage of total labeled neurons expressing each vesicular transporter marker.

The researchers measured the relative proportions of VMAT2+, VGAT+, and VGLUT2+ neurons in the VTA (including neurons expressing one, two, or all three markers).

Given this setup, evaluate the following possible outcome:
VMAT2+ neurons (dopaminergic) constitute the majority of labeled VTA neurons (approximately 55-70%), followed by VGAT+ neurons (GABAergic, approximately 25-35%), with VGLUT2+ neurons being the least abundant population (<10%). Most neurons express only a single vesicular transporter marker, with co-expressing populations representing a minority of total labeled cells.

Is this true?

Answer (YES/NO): NO